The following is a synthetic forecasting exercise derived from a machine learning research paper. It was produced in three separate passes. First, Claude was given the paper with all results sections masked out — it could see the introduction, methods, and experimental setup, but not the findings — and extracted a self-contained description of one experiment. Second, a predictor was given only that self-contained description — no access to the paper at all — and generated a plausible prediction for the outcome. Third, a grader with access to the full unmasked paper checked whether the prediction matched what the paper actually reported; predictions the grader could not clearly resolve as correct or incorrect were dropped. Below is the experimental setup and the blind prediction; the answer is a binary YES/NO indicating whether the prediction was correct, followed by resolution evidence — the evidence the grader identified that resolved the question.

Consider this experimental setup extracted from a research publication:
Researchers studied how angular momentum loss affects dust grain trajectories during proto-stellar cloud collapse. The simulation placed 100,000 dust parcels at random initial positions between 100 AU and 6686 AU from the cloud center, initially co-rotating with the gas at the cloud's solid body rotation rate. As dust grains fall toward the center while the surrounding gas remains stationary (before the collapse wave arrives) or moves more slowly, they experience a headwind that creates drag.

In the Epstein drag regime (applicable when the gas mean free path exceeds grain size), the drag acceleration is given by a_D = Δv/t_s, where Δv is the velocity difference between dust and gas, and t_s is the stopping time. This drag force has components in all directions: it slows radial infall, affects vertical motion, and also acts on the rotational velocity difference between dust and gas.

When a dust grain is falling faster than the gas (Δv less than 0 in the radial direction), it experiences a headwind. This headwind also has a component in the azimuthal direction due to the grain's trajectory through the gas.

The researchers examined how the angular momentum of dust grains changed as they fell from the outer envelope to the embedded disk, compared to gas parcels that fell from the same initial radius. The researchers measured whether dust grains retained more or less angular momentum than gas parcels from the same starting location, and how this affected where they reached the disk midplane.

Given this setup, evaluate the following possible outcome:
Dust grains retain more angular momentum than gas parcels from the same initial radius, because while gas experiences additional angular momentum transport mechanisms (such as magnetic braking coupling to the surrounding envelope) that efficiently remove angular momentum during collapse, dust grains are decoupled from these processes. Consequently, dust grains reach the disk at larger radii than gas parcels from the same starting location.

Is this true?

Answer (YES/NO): NO